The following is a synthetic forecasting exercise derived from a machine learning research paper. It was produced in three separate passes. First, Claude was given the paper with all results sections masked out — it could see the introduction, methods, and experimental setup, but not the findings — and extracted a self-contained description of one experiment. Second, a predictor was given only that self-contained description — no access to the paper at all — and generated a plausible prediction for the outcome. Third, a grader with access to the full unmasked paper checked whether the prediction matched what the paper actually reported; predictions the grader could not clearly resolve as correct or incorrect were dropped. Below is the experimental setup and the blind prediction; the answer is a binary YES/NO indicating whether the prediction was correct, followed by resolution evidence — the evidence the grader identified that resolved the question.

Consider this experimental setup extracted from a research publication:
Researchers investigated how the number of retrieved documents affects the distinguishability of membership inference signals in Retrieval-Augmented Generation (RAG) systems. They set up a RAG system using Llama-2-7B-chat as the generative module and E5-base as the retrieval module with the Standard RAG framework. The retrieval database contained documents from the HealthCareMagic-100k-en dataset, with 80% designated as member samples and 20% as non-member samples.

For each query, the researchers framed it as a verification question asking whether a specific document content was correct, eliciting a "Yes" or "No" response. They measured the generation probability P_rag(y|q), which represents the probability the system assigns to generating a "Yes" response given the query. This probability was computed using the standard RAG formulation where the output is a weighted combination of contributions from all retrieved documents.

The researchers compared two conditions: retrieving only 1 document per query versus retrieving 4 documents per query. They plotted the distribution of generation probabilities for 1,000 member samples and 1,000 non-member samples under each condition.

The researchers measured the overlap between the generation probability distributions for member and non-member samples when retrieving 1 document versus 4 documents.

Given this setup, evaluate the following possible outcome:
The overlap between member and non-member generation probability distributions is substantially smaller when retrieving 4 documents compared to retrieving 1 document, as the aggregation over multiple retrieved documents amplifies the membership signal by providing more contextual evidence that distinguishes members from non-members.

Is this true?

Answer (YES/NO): NO